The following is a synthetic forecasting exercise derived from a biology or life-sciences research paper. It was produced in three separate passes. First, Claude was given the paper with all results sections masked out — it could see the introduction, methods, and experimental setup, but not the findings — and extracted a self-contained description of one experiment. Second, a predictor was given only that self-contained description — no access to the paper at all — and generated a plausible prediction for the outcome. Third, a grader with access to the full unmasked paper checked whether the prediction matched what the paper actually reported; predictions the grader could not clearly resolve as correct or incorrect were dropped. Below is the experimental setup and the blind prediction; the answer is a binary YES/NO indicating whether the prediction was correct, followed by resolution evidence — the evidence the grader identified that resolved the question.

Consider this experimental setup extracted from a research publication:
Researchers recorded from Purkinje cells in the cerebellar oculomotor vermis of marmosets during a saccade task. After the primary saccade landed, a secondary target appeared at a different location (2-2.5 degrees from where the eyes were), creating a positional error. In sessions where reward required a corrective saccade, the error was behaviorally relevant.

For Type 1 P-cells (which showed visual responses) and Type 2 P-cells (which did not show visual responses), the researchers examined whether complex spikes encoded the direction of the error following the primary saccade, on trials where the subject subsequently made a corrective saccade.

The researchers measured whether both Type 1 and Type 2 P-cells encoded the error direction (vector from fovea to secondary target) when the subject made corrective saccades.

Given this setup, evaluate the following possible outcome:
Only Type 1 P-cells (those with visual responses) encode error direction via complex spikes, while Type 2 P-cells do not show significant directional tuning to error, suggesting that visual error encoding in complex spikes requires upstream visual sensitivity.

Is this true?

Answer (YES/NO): NO